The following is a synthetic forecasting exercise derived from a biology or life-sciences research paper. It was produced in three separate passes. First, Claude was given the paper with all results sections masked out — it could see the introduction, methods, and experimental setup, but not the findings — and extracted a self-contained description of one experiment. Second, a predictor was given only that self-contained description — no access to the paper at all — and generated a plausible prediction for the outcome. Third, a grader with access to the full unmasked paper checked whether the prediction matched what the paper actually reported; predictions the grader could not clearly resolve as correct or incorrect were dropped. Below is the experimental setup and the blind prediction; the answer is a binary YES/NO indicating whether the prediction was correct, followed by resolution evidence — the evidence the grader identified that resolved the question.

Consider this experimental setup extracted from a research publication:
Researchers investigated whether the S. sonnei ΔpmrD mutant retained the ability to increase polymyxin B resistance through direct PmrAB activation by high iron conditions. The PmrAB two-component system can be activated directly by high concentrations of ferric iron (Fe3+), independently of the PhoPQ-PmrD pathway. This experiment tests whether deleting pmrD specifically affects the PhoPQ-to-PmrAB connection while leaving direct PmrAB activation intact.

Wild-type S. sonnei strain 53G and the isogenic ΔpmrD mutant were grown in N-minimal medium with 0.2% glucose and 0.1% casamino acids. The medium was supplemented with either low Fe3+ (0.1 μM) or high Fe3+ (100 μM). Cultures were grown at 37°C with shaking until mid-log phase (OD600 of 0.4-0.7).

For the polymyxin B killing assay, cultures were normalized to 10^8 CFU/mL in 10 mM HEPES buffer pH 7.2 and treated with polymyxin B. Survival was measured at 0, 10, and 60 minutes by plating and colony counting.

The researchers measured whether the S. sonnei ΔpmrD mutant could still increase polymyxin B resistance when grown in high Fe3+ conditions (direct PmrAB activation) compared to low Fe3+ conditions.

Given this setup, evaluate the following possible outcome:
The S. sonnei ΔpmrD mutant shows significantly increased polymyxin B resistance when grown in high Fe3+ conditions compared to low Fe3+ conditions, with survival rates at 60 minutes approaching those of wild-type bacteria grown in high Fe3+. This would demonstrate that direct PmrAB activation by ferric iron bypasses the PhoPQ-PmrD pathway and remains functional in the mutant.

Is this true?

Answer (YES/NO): YES